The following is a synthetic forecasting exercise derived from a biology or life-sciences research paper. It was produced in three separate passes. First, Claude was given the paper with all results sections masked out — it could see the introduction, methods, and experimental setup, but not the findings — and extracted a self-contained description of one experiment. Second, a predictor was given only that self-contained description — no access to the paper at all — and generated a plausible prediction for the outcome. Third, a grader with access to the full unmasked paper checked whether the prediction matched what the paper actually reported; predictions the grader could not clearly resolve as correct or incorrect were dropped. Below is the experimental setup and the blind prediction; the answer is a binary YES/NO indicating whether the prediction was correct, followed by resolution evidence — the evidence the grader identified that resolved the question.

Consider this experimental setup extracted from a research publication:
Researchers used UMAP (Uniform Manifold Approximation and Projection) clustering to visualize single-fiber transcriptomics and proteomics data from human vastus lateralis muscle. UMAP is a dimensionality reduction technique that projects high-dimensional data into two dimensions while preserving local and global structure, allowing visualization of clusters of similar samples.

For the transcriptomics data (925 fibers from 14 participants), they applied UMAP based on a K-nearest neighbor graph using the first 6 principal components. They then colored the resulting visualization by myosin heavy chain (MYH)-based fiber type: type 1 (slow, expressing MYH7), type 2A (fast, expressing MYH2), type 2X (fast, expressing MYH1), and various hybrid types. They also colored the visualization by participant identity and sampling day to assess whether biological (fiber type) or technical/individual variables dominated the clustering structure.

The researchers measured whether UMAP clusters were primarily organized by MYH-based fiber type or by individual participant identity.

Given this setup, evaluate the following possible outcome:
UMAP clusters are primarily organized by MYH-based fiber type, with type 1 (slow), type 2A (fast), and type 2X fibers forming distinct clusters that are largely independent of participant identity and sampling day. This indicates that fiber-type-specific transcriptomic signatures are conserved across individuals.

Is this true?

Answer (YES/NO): NO